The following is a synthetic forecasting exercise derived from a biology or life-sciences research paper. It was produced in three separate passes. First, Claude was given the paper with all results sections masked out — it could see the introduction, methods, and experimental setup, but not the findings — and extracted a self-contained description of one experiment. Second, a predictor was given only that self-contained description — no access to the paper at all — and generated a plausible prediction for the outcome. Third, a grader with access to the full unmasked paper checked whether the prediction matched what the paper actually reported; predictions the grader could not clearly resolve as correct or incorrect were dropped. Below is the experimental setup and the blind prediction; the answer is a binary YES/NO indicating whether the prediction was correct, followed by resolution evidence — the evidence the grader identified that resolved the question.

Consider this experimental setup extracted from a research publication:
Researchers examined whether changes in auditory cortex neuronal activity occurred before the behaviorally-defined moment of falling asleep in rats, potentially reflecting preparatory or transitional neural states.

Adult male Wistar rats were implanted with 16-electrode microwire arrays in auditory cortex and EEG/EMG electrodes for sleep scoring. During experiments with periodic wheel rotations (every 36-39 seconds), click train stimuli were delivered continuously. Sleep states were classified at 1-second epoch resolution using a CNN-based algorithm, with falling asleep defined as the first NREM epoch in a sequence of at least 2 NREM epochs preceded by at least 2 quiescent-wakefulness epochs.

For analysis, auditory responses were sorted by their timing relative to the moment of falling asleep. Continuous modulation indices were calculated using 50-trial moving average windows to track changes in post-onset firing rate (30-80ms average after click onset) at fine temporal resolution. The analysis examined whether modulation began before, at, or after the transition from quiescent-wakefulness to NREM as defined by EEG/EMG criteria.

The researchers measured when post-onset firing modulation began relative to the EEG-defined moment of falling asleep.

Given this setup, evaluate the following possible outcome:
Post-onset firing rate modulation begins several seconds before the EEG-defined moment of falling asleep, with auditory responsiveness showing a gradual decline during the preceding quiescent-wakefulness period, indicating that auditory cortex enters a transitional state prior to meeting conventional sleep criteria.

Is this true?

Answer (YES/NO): NO